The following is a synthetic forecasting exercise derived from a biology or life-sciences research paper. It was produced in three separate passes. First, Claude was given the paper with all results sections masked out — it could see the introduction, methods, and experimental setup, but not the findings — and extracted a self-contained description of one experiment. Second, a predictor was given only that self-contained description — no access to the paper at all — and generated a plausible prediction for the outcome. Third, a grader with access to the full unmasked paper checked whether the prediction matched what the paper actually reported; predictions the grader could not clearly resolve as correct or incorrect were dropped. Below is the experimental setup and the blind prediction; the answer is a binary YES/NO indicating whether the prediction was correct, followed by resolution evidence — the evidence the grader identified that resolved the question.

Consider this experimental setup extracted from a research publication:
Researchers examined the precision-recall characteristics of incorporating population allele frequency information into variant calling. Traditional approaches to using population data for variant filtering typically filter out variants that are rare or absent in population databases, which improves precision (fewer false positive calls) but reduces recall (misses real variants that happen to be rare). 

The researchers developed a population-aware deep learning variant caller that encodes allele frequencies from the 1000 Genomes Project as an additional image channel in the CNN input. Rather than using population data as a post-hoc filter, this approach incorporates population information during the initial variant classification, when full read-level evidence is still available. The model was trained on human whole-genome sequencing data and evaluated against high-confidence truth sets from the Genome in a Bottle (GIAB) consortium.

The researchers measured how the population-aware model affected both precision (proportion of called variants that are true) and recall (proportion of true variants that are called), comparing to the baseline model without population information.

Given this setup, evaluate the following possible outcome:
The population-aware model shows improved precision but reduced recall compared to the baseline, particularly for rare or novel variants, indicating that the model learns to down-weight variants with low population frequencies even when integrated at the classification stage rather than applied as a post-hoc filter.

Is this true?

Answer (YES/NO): NO